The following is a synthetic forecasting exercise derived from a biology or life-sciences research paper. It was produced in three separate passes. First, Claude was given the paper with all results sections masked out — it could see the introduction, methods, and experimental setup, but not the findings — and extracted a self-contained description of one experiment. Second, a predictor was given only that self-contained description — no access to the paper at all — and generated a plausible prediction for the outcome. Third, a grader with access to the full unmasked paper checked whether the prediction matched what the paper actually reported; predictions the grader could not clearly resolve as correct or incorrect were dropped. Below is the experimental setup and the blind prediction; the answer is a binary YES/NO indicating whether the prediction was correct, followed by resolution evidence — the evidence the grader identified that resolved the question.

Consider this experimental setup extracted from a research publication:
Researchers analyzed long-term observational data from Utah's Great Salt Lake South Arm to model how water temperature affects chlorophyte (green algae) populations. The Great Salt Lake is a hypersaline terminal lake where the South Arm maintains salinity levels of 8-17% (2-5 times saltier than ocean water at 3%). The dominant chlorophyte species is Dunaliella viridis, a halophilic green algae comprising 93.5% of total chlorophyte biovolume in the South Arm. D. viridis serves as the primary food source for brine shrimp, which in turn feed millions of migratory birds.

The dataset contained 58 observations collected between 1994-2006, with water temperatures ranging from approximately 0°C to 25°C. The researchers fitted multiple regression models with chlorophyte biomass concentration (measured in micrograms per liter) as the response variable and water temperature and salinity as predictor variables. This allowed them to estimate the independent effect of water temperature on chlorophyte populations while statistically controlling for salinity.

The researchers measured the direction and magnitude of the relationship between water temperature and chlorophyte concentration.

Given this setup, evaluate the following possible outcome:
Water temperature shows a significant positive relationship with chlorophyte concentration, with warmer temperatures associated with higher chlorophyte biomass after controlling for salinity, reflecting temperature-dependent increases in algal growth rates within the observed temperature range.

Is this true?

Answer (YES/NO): NO